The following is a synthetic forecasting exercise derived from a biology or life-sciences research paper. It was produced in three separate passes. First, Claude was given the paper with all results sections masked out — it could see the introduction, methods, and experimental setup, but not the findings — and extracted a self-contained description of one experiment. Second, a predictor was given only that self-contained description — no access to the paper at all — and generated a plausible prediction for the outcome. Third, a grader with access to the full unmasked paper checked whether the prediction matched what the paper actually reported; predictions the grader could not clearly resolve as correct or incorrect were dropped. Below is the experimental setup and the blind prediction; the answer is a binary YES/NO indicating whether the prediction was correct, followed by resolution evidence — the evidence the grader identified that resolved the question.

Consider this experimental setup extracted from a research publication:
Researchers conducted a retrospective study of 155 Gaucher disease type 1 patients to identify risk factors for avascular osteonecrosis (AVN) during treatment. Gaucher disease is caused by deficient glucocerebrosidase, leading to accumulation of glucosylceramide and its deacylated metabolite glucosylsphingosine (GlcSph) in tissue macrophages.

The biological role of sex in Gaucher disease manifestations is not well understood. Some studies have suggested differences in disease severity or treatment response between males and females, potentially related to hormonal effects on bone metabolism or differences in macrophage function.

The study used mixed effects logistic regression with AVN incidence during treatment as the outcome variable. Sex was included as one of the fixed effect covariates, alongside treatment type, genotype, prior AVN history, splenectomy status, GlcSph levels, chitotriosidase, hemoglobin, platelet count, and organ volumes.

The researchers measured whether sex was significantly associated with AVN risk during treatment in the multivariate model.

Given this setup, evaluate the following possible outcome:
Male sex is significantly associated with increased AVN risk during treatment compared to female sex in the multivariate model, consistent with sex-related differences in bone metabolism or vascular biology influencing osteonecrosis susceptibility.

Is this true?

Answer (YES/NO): NO